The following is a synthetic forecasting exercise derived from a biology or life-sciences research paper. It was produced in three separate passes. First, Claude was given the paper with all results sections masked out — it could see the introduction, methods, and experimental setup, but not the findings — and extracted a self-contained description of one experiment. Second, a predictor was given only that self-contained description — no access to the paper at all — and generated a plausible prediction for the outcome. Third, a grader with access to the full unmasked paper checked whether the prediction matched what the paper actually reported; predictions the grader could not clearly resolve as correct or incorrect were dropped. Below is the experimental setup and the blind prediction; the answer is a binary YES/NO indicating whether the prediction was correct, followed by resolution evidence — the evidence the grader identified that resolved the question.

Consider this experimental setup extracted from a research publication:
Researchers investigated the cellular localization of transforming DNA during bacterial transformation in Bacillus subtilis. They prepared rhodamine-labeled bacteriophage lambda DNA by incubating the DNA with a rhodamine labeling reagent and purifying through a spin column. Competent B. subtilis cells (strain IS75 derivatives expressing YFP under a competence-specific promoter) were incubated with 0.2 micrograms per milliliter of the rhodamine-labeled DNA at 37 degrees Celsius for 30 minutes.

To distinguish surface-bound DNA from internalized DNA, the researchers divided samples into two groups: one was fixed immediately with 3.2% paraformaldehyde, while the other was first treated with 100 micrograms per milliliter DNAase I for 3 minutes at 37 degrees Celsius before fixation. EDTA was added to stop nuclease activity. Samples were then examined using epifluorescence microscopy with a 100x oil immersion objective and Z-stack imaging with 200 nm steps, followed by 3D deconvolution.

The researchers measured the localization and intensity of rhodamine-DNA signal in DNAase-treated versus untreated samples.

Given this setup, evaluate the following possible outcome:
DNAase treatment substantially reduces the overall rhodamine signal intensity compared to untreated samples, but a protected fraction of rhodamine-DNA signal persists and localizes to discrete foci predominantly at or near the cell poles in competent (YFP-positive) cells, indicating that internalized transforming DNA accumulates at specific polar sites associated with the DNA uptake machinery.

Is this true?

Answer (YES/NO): NO